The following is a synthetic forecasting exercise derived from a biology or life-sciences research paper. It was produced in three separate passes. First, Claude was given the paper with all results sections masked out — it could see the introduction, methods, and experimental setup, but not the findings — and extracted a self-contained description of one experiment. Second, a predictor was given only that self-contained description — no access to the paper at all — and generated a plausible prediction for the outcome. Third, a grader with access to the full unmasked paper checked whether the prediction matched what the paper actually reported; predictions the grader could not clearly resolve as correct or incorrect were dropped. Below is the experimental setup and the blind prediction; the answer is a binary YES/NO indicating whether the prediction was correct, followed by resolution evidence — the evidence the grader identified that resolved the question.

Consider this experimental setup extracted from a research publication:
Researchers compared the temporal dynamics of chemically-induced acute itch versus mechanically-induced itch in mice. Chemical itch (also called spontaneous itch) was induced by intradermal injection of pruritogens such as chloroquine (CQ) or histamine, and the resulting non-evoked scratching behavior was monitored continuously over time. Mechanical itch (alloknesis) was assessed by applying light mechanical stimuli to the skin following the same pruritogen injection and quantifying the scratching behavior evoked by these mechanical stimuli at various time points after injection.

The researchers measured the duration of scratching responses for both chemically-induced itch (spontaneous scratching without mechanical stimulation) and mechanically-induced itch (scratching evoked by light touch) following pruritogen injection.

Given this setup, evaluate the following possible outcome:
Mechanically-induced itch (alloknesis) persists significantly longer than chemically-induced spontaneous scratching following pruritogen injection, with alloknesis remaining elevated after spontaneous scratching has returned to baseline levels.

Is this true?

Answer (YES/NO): YES